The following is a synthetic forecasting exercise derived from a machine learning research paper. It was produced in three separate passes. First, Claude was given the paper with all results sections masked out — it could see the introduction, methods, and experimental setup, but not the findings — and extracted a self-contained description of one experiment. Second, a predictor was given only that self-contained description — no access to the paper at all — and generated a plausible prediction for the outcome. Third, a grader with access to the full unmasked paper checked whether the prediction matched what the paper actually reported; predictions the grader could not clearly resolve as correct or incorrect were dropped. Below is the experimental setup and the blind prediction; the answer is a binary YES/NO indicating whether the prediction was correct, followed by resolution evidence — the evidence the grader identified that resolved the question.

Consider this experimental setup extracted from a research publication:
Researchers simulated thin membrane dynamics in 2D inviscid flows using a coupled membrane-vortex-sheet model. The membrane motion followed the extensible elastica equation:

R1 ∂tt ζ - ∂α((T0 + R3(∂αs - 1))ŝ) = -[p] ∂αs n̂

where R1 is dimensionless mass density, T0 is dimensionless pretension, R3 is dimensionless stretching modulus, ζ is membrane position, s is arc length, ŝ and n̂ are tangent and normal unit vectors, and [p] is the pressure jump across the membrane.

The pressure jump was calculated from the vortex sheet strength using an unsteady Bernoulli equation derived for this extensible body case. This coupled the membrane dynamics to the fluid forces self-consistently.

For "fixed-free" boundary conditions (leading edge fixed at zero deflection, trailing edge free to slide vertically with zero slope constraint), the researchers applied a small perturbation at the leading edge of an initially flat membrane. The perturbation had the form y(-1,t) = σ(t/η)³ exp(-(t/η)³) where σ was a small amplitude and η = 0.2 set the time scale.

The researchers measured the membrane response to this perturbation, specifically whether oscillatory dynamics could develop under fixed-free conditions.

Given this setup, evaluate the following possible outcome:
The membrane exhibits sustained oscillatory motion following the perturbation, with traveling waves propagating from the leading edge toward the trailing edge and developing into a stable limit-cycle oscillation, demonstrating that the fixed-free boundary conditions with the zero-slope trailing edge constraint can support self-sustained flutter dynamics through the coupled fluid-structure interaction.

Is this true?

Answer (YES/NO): NO